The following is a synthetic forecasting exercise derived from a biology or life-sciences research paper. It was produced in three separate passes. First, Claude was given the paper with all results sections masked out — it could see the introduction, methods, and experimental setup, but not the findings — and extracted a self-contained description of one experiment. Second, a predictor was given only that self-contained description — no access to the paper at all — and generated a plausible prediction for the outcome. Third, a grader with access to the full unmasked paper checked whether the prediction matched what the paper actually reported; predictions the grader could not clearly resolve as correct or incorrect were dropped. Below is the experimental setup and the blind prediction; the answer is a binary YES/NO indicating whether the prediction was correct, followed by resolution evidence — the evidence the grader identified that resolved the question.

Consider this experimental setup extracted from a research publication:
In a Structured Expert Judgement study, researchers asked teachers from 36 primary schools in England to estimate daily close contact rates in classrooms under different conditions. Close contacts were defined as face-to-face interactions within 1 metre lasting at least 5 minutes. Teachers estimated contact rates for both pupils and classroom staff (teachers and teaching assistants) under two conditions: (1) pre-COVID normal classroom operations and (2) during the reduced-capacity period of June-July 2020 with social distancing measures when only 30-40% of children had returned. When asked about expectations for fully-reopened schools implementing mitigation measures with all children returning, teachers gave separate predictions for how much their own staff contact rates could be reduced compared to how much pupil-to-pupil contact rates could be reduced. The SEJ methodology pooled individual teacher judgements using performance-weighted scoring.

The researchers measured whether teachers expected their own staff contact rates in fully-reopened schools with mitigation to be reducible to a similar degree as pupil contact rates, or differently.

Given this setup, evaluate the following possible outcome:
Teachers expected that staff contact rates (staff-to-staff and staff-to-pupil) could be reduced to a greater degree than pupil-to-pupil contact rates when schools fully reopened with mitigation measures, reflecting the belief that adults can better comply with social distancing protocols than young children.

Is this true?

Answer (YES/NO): YES